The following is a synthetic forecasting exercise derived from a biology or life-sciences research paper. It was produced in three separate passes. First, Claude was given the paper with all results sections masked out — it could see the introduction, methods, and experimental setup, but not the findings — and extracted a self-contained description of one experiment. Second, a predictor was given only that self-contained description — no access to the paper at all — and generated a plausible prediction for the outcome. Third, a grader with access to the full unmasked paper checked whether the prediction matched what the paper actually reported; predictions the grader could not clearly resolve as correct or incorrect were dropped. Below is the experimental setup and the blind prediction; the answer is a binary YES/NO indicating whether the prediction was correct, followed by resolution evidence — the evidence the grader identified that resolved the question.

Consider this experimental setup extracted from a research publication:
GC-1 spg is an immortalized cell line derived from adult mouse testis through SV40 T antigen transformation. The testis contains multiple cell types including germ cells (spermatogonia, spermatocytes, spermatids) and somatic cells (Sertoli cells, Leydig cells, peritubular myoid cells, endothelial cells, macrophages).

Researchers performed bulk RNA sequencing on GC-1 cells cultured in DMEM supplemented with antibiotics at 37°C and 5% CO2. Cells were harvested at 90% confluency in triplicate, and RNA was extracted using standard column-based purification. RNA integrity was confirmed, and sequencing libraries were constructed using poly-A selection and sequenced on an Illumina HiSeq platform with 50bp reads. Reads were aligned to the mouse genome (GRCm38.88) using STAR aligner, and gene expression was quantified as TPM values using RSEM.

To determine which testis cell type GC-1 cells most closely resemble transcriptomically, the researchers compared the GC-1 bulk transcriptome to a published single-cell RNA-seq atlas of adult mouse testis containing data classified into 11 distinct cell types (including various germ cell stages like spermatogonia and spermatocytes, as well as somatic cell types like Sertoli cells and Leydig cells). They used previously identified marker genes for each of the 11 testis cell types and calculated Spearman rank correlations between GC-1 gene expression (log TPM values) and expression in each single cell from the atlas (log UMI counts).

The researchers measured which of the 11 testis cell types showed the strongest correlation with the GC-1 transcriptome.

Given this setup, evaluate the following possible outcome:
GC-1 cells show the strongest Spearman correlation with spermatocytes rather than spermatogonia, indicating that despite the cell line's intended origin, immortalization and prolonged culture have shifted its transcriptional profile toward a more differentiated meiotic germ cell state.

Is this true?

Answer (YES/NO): NO